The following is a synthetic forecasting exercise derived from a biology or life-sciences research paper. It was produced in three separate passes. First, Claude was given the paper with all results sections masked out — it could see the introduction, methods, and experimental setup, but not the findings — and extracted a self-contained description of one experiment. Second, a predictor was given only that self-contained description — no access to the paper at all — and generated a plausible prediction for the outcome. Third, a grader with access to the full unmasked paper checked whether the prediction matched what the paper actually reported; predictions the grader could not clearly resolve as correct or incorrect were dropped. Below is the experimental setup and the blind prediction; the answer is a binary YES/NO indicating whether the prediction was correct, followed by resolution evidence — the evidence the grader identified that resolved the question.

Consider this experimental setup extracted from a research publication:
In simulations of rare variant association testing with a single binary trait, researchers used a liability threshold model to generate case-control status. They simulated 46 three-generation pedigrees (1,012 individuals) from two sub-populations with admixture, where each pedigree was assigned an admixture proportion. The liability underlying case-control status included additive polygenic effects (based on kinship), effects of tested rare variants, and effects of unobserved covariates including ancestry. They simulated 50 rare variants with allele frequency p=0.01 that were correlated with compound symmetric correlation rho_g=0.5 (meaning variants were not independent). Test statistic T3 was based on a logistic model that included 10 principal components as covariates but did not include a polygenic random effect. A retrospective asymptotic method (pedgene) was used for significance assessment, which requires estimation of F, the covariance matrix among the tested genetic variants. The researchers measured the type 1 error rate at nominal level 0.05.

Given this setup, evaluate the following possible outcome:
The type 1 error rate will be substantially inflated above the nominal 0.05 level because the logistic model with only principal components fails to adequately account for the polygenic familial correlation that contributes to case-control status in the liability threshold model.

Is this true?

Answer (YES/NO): NO